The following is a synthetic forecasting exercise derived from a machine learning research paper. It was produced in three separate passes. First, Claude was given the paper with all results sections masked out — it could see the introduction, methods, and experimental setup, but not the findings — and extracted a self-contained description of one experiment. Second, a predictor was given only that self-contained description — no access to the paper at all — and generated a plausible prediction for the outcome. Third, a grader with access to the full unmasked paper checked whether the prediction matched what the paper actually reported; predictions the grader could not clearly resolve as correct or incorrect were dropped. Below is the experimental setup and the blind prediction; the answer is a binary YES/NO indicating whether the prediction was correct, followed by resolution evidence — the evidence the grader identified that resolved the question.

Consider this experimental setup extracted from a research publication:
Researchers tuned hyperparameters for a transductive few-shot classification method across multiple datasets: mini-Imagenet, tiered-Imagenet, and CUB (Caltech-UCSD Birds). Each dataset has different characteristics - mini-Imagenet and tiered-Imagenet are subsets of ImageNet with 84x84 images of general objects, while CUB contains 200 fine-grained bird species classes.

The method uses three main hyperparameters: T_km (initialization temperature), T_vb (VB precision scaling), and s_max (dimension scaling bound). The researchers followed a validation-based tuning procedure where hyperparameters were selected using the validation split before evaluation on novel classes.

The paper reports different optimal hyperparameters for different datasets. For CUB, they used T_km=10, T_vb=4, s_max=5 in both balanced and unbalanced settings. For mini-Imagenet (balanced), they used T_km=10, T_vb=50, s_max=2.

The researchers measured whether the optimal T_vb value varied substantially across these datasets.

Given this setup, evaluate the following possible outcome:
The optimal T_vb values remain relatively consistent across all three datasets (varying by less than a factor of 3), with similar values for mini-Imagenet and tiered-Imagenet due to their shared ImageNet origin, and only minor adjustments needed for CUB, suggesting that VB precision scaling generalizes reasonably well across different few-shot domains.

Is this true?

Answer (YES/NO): NO